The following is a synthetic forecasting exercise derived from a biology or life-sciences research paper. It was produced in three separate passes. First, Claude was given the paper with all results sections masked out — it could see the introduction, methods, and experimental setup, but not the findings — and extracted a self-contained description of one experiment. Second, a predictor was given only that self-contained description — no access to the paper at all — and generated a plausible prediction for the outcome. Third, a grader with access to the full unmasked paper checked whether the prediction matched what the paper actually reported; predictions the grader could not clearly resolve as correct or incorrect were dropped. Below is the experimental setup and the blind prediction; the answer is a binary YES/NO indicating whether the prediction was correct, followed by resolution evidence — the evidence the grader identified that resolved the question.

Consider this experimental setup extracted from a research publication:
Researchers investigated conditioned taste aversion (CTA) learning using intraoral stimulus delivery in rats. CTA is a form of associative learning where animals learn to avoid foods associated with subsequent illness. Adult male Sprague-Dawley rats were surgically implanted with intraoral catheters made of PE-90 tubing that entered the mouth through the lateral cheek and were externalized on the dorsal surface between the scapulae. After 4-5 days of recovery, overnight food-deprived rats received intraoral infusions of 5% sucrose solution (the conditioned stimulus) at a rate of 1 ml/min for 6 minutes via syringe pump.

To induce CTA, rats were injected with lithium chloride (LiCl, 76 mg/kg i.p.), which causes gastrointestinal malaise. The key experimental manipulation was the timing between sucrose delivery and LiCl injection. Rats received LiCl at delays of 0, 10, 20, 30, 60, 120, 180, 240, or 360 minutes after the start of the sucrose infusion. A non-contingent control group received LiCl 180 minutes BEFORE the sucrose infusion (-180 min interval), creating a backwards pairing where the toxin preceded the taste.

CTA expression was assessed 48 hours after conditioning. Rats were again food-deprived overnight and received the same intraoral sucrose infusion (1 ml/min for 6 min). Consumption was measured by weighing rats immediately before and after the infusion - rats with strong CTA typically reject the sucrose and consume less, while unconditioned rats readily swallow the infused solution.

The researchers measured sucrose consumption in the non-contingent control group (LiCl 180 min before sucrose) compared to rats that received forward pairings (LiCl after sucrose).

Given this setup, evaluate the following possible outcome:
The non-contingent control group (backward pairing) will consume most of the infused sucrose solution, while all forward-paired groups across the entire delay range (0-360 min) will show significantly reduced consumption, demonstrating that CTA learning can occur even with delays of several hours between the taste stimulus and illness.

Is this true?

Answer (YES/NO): NO